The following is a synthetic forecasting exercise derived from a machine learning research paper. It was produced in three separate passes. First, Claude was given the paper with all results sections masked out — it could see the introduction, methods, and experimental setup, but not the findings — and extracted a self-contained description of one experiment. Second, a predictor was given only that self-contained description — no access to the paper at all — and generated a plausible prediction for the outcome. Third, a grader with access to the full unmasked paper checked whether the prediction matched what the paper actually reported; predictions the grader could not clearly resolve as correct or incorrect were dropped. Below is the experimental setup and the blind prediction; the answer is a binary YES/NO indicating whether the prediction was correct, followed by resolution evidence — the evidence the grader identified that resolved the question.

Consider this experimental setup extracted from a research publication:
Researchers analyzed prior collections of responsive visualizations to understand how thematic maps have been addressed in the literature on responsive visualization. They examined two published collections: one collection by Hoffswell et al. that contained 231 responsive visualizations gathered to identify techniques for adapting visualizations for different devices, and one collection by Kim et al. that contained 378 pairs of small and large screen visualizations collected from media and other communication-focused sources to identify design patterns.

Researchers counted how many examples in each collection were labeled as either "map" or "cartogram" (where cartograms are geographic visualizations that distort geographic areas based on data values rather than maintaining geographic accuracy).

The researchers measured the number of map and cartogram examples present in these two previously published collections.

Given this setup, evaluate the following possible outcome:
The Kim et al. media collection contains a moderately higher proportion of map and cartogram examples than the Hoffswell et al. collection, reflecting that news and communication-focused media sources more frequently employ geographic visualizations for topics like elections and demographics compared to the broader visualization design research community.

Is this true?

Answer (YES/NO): NO